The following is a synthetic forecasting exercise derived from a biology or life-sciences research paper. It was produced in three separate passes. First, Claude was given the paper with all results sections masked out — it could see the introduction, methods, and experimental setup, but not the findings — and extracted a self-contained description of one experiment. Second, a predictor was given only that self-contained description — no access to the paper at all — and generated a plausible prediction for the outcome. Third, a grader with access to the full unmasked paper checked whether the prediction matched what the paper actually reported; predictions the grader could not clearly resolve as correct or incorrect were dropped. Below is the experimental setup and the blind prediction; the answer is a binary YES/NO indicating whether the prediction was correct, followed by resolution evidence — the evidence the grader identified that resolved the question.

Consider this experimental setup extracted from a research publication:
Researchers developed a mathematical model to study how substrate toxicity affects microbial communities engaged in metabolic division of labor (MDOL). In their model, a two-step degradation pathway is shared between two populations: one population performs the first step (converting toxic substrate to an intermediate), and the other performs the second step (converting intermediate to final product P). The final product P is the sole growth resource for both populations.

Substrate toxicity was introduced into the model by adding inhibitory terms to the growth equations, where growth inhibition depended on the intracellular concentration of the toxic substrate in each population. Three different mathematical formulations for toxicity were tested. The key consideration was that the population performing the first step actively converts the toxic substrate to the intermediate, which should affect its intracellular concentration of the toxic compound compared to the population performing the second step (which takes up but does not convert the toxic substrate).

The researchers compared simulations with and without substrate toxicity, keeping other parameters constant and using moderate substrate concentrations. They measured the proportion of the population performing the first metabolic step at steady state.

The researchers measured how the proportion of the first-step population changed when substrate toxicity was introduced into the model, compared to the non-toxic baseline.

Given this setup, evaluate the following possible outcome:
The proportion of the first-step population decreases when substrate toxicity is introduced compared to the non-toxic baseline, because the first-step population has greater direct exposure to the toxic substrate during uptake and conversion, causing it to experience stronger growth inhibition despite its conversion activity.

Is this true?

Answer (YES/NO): NO